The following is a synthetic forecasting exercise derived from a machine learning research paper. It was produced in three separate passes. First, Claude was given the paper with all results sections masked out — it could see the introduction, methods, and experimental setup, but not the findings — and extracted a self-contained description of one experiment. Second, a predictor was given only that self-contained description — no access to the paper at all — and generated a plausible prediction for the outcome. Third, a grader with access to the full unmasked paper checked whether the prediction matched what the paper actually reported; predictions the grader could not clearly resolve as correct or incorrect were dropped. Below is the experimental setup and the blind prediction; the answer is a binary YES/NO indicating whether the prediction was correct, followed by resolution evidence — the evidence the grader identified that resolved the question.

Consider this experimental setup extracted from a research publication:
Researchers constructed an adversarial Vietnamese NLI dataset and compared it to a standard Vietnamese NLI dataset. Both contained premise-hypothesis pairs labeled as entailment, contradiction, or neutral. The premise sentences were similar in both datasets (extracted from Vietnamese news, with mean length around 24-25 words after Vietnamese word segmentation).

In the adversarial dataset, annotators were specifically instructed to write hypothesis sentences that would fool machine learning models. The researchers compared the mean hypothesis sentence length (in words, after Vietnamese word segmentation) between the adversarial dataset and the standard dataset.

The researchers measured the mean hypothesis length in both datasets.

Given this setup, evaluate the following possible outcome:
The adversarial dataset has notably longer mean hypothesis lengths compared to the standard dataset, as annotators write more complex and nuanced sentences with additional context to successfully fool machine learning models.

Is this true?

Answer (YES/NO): NO